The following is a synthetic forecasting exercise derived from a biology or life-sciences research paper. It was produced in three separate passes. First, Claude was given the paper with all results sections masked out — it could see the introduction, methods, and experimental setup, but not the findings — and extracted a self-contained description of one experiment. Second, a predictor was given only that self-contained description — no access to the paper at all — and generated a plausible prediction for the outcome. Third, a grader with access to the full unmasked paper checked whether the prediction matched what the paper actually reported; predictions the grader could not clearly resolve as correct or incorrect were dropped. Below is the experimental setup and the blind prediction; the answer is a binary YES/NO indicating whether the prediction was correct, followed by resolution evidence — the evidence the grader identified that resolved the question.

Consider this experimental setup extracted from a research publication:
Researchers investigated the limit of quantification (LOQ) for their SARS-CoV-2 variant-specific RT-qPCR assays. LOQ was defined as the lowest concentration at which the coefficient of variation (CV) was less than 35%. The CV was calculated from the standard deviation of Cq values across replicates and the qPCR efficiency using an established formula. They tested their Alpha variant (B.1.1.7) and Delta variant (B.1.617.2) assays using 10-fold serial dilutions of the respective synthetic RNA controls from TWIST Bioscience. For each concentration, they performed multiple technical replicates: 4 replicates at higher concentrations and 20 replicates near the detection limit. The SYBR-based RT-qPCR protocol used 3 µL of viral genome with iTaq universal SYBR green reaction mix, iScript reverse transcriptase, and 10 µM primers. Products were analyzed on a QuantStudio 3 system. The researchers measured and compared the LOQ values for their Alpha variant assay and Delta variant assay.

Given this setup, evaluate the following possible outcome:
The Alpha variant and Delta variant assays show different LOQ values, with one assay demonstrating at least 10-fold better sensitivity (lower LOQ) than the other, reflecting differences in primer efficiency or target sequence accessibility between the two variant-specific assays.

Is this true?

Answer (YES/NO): NO